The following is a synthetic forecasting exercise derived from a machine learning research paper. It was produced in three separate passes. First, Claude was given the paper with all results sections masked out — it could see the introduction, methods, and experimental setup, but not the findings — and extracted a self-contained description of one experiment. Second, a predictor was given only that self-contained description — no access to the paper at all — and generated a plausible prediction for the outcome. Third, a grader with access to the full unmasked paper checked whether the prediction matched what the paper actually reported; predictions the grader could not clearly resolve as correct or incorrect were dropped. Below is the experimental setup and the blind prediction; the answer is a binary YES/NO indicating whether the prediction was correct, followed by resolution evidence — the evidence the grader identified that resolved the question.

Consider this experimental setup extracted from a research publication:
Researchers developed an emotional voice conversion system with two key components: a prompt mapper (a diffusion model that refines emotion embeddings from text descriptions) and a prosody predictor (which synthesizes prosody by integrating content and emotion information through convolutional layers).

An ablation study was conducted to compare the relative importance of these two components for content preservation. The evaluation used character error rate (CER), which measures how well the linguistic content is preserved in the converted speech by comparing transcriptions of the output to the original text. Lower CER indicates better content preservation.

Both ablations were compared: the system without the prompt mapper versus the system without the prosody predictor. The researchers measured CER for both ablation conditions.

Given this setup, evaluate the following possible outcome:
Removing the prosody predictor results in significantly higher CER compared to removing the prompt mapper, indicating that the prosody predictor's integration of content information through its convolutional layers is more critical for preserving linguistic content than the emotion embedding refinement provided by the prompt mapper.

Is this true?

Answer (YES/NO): YES